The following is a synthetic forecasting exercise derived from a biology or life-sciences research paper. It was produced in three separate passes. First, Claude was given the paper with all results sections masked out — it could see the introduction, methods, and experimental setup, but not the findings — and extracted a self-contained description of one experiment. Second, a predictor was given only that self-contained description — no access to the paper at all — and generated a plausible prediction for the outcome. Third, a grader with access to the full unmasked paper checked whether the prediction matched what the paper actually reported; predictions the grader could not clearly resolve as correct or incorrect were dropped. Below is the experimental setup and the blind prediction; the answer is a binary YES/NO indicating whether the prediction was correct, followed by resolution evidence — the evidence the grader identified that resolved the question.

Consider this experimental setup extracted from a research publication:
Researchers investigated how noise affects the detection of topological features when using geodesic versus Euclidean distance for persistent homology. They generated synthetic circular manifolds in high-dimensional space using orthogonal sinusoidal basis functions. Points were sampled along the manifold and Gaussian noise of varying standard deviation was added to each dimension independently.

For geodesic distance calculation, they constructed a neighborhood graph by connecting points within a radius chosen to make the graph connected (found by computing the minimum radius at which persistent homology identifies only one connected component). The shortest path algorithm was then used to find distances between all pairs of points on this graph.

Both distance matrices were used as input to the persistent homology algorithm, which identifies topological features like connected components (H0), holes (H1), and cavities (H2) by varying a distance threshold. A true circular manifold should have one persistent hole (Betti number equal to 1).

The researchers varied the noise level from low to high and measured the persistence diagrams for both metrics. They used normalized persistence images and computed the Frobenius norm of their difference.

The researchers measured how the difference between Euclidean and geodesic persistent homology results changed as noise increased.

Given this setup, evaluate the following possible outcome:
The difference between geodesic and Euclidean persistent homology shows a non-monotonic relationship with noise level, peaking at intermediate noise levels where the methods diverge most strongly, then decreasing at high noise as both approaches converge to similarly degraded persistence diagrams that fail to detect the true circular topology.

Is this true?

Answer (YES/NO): NO